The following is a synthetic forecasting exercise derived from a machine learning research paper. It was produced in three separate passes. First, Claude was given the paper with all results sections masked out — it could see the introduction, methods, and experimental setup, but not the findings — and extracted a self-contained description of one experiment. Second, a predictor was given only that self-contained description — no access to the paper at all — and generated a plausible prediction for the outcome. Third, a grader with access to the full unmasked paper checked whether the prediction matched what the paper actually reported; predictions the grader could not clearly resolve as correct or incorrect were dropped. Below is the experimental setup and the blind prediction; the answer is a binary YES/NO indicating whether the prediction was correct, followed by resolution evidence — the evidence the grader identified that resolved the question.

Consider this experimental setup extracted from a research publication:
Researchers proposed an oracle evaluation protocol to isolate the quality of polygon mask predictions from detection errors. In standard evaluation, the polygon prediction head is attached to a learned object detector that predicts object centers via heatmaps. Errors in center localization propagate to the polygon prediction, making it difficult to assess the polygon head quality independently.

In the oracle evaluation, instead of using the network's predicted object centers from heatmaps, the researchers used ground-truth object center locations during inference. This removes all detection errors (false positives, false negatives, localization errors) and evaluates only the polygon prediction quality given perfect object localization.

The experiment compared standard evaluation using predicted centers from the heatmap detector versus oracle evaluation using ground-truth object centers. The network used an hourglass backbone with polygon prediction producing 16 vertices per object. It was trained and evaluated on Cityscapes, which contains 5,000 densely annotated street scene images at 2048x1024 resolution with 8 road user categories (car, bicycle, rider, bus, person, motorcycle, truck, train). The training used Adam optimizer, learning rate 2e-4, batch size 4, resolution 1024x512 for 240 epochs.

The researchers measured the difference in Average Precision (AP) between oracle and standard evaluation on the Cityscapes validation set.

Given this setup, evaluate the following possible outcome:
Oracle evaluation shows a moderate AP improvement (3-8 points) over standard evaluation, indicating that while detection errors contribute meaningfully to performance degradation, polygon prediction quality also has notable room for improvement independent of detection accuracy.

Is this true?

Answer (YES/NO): NO